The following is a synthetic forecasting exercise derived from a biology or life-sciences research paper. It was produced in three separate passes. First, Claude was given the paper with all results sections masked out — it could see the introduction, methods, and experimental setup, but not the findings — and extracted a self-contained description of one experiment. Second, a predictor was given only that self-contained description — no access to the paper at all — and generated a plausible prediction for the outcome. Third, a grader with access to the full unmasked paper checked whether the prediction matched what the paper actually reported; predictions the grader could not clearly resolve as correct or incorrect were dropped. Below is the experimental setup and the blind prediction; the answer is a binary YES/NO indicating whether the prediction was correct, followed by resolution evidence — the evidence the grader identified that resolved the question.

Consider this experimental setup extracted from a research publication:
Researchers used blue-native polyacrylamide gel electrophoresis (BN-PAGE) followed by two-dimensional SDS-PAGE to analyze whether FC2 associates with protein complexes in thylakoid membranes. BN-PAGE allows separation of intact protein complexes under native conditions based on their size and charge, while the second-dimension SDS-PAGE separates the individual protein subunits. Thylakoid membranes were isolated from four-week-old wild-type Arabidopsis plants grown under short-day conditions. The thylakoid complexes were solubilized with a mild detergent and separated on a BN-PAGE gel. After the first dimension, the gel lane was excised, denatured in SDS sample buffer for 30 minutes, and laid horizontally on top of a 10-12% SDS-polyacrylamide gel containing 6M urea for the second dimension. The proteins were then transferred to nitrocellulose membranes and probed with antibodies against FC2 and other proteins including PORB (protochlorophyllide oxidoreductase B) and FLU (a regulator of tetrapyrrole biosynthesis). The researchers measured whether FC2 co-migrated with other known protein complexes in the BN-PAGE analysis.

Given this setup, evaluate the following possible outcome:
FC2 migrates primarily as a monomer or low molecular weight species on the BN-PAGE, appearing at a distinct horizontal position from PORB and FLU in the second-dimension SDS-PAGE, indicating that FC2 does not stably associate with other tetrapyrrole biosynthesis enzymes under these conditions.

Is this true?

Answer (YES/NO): NO